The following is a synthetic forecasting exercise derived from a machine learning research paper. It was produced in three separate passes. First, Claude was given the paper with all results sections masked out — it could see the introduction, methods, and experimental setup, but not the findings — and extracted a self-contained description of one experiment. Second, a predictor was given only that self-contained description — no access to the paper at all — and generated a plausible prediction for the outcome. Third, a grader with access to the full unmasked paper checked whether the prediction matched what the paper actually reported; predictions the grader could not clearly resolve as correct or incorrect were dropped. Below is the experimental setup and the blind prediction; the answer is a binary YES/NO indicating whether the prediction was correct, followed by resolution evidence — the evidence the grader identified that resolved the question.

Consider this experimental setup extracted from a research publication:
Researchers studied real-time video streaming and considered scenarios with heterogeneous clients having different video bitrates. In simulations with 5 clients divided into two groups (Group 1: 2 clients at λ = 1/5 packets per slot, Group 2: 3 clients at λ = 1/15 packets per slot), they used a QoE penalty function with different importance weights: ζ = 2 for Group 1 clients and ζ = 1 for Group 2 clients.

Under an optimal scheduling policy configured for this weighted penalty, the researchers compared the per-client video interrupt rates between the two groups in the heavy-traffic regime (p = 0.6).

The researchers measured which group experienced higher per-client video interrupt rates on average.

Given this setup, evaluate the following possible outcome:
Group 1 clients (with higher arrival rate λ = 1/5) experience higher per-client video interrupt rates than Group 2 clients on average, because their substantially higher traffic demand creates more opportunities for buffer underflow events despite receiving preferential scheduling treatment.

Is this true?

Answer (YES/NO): NO